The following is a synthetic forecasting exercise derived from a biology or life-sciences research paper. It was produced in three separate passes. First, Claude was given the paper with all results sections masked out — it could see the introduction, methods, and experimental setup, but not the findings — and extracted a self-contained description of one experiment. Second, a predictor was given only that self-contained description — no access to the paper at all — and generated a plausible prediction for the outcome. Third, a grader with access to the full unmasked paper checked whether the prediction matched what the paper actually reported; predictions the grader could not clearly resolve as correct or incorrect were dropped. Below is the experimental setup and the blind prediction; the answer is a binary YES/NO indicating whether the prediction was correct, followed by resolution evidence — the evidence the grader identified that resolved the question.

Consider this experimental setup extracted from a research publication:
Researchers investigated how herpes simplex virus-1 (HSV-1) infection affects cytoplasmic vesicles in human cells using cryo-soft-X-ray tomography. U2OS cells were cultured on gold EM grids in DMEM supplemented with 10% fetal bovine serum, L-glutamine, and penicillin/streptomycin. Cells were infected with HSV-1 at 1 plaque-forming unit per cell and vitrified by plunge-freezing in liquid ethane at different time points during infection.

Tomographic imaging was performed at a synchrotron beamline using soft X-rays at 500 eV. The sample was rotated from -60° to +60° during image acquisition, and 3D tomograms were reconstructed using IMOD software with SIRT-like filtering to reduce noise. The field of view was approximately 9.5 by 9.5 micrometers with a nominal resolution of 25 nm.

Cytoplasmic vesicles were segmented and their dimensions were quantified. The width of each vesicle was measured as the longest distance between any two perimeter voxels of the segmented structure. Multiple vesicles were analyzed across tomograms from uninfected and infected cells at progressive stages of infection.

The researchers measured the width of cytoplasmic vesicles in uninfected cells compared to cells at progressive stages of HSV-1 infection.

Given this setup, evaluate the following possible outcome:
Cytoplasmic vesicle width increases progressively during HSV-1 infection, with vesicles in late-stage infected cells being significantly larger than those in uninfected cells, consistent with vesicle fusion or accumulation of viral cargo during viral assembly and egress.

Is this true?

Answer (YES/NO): NO